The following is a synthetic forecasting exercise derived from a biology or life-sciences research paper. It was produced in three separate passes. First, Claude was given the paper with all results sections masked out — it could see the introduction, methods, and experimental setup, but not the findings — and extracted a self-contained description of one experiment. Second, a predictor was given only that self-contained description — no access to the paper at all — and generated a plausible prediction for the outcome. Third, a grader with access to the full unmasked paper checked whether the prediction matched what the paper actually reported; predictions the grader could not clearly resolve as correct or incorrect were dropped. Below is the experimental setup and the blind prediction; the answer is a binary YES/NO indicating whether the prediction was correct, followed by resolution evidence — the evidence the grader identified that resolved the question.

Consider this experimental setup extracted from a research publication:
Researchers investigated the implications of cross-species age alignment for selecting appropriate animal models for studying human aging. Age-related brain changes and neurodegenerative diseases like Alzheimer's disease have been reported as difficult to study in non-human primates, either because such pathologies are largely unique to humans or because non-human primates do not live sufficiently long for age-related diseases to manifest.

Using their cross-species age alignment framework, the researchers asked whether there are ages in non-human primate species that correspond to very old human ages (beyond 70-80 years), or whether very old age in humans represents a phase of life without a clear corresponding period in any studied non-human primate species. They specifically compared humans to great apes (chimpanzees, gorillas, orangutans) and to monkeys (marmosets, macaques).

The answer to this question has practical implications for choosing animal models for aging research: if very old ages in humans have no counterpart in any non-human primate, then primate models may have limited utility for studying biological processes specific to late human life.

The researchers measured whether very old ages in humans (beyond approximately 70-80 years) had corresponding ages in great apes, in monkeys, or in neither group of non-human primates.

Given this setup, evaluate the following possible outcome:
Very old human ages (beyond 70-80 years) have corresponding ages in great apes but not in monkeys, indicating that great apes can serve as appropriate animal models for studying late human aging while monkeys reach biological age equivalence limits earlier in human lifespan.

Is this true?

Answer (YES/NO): NO